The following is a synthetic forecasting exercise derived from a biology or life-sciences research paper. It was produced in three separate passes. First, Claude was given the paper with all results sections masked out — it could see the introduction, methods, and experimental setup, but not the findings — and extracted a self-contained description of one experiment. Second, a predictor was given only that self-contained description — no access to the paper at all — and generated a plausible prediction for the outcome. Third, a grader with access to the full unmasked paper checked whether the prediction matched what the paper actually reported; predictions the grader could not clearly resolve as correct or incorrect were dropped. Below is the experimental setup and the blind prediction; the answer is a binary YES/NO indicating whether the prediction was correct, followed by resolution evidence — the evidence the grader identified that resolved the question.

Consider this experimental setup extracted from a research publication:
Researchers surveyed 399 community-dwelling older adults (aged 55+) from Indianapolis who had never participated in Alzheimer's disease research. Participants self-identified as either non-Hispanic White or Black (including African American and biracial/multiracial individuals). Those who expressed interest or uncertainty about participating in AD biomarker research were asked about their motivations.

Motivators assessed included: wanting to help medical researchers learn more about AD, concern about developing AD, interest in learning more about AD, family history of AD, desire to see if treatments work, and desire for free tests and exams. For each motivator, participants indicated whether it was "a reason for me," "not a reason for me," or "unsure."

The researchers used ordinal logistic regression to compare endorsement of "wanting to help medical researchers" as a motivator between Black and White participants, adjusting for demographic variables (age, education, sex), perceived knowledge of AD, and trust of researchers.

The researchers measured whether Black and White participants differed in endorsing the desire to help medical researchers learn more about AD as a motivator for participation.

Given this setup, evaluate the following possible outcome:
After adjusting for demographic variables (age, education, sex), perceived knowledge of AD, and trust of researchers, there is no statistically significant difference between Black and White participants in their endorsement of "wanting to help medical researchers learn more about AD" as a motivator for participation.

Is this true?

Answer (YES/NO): YES